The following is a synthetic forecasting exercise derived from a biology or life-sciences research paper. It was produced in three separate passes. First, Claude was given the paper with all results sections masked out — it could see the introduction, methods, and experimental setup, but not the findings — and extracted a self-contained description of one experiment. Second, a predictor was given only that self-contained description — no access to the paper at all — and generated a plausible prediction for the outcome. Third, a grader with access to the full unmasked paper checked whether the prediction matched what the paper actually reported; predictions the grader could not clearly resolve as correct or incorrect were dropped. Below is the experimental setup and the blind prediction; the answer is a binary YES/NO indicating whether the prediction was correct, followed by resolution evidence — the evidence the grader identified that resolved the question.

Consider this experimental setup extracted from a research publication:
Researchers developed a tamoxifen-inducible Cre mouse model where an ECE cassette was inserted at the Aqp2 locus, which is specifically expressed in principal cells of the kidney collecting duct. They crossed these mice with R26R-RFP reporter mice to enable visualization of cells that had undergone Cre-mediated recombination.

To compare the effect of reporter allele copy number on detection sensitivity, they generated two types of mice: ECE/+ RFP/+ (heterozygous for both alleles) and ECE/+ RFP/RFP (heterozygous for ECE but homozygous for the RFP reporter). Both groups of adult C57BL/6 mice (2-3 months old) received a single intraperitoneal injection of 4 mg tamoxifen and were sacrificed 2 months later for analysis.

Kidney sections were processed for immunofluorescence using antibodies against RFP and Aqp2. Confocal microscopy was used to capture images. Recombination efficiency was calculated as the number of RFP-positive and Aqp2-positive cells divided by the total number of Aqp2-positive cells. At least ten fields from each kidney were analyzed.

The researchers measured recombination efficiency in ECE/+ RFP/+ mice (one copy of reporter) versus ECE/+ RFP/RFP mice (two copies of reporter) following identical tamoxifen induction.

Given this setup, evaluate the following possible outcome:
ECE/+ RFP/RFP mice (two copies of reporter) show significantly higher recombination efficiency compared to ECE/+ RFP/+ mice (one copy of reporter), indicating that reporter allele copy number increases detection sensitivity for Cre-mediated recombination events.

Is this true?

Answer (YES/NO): YES